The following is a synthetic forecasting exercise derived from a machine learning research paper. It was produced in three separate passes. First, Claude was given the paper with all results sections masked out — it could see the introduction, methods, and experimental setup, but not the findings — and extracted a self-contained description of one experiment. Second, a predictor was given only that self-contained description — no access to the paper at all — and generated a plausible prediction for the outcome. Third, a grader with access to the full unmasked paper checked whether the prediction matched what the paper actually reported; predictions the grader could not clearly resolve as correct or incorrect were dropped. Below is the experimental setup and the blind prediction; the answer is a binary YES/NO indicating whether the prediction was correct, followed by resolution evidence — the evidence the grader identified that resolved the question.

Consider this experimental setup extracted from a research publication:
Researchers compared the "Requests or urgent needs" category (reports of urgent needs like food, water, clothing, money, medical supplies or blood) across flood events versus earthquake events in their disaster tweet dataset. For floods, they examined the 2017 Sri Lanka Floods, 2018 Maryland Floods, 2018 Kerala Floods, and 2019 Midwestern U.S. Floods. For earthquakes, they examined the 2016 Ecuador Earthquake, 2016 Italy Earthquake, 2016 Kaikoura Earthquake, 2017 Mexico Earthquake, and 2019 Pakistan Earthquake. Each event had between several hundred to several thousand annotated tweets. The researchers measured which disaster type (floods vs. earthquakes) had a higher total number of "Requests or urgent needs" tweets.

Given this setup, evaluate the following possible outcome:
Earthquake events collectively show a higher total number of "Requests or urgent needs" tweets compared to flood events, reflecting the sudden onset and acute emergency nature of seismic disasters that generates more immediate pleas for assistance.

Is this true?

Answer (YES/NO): NO